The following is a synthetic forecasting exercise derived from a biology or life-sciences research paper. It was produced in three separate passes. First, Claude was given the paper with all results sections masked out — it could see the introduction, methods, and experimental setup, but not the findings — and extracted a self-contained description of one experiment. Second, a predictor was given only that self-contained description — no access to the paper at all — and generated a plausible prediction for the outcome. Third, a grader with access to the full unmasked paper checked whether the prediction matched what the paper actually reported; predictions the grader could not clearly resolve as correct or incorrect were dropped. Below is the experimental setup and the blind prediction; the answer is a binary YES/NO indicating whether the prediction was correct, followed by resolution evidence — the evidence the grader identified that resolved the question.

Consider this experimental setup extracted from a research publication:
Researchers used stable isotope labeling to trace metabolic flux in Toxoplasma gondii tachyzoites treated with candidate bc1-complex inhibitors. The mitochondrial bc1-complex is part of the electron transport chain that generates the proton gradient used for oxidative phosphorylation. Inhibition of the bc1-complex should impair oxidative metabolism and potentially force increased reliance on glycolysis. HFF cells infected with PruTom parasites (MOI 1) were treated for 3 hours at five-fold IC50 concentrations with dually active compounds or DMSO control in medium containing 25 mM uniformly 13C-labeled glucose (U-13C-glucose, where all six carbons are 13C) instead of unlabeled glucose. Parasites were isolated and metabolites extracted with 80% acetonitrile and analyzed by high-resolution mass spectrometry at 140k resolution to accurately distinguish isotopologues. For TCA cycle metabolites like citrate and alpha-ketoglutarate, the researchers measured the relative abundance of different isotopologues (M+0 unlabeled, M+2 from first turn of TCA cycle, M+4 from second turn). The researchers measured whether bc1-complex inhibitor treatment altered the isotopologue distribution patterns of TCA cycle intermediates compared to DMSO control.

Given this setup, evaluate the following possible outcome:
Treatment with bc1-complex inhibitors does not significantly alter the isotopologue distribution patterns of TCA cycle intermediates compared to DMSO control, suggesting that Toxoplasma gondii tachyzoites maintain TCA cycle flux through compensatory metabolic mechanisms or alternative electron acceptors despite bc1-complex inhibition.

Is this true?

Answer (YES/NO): NO